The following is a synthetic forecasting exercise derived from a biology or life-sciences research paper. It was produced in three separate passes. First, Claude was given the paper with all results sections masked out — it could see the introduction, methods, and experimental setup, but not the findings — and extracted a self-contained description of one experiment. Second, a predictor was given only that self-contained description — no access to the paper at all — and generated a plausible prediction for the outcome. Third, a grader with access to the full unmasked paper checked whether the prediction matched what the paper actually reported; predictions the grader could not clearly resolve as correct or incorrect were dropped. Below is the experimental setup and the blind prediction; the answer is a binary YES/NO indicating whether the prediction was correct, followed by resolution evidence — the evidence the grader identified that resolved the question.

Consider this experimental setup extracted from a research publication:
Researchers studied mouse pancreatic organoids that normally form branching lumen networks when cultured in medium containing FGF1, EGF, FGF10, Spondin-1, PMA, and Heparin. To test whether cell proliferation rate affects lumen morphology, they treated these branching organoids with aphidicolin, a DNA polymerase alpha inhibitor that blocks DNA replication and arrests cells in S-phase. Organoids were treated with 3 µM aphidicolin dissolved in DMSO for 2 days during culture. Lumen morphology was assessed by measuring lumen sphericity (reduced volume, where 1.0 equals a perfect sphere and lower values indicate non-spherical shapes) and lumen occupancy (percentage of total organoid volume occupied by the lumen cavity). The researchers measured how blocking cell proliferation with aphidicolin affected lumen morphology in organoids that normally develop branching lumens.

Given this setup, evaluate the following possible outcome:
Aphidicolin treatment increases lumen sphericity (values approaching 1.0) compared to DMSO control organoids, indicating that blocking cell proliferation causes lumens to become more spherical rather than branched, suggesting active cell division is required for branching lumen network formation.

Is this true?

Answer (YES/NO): YES